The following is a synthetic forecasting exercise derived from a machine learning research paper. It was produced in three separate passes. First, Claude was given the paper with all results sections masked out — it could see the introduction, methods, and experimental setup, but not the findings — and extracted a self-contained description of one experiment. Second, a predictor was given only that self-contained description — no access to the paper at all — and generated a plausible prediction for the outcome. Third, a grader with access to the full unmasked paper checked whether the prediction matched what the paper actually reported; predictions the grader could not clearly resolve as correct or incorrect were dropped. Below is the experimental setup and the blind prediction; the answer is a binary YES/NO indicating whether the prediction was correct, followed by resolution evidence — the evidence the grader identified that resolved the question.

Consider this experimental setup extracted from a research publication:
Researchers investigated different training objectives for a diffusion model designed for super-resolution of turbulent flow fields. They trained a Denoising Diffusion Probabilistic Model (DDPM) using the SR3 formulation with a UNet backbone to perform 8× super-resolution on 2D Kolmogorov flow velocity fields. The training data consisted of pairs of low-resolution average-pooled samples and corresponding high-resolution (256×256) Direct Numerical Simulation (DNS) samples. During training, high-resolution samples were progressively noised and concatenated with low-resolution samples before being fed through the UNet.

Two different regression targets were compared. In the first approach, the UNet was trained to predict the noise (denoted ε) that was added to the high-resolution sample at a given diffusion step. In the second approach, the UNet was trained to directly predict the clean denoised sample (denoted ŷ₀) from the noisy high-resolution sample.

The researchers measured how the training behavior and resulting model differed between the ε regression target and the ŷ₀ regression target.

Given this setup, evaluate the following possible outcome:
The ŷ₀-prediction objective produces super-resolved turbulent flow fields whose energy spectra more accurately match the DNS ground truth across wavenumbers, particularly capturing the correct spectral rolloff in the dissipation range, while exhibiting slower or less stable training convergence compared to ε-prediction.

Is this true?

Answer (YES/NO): NO